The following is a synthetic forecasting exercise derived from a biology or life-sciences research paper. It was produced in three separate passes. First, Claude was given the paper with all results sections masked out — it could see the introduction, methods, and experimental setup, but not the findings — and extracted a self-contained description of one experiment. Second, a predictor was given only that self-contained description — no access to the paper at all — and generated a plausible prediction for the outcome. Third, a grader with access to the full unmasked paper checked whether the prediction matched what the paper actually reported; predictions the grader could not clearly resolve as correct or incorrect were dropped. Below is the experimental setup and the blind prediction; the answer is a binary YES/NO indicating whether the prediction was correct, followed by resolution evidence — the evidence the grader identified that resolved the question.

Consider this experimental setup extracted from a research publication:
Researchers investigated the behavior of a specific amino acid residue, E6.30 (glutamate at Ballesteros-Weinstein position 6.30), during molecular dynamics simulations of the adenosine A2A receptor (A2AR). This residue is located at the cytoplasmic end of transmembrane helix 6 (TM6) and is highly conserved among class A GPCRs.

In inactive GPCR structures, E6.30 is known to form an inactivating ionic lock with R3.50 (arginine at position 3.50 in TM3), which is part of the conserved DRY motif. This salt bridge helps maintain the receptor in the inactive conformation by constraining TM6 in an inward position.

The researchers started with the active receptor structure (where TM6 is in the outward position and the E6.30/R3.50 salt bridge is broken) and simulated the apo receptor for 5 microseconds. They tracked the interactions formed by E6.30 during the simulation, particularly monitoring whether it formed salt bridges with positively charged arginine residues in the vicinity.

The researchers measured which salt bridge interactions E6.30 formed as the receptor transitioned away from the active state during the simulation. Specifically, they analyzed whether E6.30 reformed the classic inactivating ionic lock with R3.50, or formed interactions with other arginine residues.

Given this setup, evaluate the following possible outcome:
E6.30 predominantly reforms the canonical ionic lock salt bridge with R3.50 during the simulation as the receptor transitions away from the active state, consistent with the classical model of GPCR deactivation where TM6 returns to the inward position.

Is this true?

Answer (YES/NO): NO